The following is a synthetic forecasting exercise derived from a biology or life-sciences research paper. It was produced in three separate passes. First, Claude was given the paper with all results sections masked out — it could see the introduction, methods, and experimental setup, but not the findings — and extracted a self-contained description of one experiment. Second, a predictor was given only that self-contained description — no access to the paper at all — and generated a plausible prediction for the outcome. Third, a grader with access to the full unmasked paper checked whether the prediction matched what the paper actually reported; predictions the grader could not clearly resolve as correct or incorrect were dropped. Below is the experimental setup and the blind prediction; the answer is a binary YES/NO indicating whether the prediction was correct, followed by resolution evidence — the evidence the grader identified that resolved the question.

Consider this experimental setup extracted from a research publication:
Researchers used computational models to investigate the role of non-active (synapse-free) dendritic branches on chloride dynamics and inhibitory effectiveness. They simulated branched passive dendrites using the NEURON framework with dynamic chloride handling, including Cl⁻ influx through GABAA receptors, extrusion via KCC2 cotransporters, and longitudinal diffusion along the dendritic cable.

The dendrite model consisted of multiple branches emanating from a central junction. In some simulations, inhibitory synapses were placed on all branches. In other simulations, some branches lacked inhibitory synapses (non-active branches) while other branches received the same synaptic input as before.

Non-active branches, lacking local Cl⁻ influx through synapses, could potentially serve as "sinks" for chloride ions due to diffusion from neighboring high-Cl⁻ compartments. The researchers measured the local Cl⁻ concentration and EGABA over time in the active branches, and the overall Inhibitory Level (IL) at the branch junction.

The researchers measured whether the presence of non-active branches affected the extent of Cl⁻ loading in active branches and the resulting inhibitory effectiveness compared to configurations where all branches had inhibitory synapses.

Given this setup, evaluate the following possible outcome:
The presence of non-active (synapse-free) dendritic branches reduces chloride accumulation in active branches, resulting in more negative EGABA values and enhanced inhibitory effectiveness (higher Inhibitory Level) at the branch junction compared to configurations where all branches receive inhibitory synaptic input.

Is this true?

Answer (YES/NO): YES